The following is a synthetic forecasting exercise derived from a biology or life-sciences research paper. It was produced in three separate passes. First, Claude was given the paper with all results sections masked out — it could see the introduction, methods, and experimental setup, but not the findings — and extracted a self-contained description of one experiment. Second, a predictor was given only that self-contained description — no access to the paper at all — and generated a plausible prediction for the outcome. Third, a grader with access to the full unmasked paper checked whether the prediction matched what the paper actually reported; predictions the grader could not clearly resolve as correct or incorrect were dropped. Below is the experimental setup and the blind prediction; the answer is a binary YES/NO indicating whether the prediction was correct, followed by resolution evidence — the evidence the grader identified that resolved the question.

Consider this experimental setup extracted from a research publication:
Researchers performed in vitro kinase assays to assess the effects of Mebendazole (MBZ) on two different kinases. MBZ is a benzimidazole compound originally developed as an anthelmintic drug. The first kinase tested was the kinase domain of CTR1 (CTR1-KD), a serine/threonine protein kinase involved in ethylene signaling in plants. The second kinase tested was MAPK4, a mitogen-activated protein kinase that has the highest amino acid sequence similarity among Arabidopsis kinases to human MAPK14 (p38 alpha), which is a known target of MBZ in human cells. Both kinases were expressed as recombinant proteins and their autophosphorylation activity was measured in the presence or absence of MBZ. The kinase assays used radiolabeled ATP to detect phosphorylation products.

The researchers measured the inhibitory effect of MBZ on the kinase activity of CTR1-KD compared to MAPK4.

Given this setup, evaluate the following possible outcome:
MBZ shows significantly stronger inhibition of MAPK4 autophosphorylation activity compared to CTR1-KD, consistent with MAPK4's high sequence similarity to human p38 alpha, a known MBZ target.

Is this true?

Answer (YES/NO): NO